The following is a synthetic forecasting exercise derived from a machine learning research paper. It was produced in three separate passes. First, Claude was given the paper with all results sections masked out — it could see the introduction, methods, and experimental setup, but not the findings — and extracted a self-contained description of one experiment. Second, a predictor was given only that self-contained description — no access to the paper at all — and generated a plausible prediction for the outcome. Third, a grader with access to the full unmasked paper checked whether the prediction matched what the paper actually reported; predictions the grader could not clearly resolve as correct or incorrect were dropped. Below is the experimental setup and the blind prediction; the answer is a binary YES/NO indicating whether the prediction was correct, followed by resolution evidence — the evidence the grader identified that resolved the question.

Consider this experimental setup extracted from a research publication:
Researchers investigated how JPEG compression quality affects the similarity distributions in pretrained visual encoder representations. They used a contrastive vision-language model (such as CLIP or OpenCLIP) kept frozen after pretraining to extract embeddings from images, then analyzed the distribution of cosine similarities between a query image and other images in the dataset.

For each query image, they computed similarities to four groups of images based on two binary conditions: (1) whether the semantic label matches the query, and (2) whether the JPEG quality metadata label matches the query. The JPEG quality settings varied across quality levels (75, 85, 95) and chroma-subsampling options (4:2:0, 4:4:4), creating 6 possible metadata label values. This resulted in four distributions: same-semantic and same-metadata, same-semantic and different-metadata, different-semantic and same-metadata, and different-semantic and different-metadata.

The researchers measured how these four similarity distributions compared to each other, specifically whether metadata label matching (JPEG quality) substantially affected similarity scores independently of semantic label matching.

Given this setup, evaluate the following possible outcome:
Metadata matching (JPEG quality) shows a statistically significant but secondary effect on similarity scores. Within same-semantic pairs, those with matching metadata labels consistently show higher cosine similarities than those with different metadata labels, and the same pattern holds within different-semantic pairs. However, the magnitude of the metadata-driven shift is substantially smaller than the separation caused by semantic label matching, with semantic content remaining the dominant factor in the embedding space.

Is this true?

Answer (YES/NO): NO